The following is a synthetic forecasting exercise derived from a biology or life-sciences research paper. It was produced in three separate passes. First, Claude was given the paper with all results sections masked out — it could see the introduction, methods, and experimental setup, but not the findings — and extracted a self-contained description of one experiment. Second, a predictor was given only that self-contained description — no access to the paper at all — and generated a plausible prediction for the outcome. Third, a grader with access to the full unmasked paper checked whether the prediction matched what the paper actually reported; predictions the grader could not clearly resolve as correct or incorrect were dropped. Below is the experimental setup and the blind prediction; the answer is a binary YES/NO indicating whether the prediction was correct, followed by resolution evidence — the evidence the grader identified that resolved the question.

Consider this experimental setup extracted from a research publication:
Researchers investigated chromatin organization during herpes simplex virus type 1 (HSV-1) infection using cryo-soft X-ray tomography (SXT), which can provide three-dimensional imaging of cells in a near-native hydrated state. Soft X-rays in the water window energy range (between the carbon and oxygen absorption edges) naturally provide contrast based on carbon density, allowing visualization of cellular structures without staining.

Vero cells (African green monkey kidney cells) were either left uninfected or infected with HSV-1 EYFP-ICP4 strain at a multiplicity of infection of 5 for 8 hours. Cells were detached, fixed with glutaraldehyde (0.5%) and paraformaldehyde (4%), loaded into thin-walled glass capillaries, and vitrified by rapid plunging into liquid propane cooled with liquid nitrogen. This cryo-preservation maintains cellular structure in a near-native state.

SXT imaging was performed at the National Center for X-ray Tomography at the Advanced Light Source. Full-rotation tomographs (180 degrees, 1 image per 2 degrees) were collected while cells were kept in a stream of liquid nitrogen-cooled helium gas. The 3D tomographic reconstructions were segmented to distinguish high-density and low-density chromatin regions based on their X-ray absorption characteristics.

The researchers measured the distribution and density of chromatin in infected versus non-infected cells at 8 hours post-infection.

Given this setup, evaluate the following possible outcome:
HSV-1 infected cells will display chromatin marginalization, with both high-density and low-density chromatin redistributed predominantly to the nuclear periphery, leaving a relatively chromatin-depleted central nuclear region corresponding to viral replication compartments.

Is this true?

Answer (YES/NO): YES